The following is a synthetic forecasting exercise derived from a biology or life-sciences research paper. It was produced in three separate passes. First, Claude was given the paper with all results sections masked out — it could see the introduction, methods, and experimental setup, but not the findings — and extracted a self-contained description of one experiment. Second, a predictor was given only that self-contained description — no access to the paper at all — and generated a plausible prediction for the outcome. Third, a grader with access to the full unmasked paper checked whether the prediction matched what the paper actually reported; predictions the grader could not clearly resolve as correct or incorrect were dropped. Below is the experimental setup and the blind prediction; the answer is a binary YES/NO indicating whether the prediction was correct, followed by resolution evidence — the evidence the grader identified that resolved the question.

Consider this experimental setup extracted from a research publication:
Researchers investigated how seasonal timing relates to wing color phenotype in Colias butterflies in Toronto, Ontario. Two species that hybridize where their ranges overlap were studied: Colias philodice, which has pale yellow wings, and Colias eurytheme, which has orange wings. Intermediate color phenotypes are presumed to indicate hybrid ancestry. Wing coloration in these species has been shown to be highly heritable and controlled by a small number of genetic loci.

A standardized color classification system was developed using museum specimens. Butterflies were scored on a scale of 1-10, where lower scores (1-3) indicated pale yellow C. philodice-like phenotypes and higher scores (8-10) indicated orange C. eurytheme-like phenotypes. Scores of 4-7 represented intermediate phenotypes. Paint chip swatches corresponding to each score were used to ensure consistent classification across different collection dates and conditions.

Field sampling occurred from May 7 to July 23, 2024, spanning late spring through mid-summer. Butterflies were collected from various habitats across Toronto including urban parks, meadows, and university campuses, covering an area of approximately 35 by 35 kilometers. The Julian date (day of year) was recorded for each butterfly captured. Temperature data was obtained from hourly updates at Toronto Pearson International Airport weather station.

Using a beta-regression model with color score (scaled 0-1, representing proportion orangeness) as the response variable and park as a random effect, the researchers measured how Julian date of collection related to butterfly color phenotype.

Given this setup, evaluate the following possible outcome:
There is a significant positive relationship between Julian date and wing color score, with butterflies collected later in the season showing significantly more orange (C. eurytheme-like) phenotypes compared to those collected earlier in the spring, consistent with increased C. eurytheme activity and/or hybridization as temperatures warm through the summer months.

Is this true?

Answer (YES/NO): YES